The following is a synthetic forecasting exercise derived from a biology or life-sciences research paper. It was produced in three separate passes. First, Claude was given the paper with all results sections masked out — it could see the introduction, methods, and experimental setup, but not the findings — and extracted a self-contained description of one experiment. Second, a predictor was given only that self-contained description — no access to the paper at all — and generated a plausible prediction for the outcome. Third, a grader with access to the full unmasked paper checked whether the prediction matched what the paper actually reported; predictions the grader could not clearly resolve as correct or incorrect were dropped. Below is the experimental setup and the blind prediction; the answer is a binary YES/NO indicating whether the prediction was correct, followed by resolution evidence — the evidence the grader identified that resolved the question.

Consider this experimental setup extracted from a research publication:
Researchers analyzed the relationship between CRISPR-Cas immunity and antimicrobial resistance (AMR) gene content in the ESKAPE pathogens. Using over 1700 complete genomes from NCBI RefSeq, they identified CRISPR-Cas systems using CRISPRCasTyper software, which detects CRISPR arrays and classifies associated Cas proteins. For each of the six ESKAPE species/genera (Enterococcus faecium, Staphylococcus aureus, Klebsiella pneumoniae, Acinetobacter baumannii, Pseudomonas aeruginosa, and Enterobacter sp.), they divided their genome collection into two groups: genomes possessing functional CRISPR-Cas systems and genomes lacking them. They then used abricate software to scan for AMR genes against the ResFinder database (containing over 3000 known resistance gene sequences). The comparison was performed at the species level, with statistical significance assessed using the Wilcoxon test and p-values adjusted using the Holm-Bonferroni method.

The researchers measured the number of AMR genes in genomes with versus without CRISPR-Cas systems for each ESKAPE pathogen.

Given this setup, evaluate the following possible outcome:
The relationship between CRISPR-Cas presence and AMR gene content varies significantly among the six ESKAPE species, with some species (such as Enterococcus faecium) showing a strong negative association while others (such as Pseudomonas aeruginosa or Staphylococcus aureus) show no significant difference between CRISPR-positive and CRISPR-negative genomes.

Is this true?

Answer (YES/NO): NO